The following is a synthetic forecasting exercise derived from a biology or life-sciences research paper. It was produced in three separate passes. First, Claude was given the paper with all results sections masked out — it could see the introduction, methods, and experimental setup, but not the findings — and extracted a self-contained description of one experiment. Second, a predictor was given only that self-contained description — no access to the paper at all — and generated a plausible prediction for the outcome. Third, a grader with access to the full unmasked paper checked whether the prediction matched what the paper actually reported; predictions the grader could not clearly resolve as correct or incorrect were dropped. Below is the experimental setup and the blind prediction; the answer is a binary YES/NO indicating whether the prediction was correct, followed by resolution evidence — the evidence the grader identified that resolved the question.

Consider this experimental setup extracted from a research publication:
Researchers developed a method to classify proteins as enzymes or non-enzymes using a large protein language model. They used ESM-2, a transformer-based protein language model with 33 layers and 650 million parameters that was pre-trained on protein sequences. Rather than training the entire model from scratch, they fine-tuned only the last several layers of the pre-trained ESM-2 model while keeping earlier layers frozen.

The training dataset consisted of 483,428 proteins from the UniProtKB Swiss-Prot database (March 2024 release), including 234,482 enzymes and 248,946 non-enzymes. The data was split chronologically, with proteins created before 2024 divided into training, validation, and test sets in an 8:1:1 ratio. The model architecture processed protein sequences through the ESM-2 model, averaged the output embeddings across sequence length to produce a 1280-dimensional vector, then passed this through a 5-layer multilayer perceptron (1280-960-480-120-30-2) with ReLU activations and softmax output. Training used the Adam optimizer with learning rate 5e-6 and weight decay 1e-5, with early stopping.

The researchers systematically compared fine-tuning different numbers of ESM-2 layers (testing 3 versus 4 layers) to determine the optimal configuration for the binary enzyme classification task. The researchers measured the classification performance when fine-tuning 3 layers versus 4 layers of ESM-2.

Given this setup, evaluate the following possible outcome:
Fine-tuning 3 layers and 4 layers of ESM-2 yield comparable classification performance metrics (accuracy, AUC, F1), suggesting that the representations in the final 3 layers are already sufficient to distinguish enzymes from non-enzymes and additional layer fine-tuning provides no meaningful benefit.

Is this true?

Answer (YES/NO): NO